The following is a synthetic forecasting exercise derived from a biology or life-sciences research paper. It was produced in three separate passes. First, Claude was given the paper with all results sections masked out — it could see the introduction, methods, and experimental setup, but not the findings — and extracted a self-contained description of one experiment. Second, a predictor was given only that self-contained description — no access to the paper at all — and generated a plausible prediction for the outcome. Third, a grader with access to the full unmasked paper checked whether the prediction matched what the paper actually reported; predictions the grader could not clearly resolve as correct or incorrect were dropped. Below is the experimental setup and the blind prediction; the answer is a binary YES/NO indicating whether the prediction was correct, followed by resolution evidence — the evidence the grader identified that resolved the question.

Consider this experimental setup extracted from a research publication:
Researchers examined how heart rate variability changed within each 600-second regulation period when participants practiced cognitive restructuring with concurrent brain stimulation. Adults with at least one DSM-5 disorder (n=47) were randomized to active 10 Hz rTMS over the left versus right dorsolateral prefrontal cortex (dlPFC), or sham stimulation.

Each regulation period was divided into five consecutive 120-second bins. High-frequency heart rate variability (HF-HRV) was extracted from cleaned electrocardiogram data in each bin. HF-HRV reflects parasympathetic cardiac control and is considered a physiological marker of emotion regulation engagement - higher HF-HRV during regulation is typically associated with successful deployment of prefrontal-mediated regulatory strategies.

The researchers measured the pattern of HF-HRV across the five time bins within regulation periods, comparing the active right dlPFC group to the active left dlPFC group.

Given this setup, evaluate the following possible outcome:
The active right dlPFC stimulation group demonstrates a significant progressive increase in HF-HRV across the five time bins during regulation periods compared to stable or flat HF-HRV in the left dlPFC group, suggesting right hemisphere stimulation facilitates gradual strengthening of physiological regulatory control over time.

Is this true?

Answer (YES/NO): NO